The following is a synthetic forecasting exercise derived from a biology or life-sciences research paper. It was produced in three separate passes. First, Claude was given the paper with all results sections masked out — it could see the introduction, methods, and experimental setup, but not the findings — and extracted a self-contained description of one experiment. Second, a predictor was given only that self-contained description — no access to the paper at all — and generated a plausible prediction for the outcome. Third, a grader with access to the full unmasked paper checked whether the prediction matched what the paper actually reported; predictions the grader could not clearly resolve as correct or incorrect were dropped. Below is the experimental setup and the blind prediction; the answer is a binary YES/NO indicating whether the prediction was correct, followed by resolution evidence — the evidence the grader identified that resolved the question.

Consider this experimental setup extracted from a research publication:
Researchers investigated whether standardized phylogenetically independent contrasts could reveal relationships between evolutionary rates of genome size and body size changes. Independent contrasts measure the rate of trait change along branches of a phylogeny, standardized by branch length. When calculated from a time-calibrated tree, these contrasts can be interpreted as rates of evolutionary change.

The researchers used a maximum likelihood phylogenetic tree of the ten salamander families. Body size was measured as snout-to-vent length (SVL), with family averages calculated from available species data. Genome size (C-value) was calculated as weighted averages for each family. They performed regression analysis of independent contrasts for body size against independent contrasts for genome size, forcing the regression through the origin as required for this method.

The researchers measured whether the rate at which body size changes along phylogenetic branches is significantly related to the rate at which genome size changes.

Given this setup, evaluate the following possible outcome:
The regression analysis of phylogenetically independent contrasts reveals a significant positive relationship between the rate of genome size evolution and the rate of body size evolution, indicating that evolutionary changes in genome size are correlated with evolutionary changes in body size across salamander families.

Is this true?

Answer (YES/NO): YES